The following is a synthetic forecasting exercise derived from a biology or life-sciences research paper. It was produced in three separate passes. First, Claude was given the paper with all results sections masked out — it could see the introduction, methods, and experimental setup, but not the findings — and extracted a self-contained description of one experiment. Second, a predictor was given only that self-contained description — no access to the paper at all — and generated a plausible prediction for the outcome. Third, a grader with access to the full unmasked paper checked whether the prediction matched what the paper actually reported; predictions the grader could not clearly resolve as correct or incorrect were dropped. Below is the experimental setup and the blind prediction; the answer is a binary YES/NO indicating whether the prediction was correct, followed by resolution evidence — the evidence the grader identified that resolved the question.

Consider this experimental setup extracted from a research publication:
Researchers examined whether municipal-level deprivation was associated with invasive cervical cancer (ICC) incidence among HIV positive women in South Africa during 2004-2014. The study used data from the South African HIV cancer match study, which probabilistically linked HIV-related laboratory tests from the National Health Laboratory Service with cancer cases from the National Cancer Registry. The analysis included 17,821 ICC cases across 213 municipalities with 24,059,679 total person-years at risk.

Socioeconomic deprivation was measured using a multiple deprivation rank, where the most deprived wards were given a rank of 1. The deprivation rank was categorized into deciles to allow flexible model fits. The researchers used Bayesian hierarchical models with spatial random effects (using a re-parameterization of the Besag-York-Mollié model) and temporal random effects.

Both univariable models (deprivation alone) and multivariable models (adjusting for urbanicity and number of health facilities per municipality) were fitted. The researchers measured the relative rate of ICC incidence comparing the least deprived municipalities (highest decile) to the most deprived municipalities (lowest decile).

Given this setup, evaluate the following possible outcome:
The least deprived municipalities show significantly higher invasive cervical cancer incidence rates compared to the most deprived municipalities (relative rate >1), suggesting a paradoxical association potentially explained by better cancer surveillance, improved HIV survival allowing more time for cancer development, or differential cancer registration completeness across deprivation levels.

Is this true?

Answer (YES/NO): YES